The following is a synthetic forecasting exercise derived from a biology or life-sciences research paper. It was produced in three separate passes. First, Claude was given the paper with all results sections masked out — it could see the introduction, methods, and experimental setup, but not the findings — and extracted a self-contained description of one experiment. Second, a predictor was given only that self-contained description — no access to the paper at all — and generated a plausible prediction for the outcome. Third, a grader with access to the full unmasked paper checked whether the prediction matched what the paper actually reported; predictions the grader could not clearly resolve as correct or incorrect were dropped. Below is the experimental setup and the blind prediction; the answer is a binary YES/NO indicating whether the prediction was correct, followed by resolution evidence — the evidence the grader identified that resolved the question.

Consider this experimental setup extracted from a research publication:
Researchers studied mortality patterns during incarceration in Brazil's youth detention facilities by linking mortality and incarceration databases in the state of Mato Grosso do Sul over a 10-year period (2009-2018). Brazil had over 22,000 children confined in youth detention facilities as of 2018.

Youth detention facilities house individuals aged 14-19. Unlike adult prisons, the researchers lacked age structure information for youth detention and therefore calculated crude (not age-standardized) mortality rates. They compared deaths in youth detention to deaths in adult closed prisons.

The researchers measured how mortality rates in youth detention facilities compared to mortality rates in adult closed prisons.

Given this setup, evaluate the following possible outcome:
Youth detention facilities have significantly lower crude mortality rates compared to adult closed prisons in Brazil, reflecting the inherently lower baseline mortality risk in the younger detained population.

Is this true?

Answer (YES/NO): NO